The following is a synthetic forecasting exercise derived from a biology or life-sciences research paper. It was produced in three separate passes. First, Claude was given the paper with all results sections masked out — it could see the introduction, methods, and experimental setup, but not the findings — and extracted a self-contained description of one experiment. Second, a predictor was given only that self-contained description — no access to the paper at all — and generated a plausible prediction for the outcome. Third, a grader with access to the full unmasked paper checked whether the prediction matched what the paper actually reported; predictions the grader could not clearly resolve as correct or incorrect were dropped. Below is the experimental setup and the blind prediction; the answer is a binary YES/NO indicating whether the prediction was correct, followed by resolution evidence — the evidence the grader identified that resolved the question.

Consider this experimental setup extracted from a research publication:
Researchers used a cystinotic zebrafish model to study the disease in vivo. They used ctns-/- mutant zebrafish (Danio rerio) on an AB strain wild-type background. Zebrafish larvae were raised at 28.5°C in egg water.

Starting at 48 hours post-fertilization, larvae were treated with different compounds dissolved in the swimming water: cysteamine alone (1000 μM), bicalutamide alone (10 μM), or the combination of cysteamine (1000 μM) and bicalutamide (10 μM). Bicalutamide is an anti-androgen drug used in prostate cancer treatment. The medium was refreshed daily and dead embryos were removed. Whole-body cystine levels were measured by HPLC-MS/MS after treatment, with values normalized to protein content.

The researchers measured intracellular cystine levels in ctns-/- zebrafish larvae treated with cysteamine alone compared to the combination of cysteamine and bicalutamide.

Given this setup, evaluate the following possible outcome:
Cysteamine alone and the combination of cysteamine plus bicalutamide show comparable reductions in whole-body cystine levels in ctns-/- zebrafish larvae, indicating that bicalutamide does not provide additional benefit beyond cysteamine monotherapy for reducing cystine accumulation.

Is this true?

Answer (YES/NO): NO